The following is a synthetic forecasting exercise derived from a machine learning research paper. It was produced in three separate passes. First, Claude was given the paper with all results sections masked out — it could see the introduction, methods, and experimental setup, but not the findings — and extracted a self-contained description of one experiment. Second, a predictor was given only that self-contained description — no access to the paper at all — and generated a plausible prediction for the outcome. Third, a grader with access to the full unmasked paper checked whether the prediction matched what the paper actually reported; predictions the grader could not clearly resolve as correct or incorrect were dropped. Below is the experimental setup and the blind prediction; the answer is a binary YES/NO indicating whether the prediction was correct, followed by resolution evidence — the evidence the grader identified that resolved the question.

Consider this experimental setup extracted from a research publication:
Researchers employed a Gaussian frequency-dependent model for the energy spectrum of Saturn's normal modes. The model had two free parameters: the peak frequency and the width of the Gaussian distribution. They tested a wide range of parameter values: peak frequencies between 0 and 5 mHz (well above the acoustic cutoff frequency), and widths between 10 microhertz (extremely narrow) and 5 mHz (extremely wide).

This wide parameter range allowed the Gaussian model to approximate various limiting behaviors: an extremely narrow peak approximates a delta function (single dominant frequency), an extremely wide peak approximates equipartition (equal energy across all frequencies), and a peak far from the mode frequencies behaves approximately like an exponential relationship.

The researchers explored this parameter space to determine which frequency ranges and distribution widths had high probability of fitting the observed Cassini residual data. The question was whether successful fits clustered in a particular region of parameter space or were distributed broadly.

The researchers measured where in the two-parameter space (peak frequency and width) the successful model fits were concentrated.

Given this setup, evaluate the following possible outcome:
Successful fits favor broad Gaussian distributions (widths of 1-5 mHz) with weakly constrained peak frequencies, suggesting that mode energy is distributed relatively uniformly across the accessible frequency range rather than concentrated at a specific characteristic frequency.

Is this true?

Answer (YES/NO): NO